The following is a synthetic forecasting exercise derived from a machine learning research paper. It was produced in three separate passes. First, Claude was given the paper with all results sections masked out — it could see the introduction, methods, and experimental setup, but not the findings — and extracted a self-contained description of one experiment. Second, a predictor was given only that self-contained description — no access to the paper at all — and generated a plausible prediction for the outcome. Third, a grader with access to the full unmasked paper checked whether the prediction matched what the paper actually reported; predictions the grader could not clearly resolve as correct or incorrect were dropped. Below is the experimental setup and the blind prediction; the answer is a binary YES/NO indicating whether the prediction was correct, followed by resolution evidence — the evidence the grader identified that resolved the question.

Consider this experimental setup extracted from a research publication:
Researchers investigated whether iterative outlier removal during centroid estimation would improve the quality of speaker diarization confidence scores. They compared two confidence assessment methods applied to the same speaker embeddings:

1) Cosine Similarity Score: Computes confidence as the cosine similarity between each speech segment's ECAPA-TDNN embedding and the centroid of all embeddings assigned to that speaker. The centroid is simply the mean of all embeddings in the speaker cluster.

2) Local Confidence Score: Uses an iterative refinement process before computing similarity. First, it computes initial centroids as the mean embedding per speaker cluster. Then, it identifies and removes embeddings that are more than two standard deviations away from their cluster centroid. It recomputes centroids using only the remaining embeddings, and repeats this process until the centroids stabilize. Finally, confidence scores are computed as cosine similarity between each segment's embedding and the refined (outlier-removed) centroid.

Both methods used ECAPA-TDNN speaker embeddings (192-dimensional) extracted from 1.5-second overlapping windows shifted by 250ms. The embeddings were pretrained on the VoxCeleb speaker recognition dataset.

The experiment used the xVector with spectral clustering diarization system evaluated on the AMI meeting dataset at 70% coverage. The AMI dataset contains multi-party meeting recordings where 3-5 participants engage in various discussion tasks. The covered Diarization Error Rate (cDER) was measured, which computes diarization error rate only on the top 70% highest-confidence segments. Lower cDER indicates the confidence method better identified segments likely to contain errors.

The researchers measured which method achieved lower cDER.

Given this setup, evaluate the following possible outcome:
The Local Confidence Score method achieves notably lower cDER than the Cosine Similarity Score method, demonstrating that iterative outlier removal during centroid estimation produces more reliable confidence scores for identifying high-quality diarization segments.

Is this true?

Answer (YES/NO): YES